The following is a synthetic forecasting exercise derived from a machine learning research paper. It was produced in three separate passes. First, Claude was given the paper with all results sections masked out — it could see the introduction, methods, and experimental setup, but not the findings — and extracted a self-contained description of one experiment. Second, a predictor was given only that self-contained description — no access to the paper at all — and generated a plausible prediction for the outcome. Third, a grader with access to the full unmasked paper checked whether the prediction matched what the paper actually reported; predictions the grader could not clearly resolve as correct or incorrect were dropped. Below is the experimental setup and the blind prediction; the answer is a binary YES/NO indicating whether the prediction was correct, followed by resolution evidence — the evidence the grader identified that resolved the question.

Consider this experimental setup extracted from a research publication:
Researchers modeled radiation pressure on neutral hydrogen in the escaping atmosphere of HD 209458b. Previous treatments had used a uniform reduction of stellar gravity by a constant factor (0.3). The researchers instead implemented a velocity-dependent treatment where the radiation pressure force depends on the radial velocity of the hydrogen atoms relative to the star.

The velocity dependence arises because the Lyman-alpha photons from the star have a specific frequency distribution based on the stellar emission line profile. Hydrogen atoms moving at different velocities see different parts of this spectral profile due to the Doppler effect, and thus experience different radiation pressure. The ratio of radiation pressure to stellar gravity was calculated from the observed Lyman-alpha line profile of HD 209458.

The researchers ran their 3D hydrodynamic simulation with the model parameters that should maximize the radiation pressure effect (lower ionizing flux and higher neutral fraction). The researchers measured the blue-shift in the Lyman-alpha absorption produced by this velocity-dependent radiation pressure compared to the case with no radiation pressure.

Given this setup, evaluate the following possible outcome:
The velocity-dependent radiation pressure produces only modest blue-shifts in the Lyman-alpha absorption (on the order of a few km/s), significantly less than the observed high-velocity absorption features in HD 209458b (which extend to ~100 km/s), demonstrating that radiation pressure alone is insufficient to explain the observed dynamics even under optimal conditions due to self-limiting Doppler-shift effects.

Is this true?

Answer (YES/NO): NO